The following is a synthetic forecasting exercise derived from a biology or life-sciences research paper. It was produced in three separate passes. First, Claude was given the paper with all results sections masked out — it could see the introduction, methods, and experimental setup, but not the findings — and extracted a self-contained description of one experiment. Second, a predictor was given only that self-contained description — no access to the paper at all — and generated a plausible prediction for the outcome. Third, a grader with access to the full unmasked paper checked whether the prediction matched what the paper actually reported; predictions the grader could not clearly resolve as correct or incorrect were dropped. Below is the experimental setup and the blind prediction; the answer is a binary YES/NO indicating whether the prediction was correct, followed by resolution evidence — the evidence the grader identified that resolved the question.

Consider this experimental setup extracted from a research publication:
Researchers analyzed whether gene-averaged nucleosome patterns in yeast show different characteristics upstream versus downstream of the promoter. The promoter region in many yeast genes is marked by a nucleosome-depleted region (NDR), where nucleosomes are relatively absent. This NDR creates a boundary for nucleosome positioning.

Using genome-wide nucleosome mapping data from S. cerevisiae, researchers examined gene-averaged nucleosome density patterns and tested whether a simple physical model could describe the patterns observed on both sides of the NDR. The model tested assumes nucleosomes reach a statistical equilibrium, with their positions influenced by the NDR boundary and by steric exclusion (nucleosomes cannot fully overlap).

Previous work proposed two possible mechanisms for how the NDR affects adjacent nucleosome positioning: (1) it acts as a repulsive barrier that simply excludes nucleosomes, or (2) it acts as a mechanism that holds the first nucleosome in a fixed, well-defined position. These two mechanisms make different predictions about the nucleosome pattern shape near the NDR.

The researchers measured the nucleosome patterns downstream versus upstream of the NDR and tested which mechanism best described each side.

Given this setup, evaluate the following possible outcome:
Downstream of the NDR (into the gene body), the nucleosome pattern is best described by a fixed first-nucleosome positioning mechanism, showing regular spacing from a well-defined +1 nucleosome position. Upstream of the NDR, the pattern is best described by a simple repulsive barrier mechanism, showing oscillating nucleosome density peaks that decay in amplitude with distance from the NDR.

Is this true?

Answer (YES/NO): YES